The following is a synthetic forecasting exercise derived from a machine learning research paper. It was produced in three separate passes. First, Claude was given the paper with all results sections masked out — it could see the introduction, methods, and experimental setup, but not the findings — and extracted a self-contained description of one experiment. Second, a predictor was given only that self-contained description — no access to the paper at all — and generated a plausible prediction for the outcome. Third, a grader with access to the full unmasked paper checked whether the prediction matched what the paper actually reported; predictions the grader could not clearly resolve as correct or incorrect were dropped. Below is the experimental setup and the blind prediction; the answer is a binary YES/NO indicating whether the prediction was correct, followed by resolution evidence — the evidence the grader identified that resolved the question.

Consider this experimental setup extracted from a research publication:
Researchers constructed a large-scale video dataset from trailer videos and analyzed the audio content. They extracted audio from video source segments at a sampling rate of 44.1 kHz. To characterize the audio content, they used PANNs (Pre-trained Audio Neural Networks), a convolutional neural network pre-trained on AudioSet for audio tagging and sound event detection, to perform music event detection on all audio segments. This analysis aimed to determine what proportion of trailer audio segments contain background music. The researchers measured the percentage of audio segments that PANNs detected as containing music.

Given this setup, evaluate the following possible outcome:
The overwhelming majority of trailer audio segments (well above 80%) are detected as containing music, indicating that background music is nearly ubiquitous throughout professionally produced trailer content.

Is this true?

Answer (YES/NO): NO